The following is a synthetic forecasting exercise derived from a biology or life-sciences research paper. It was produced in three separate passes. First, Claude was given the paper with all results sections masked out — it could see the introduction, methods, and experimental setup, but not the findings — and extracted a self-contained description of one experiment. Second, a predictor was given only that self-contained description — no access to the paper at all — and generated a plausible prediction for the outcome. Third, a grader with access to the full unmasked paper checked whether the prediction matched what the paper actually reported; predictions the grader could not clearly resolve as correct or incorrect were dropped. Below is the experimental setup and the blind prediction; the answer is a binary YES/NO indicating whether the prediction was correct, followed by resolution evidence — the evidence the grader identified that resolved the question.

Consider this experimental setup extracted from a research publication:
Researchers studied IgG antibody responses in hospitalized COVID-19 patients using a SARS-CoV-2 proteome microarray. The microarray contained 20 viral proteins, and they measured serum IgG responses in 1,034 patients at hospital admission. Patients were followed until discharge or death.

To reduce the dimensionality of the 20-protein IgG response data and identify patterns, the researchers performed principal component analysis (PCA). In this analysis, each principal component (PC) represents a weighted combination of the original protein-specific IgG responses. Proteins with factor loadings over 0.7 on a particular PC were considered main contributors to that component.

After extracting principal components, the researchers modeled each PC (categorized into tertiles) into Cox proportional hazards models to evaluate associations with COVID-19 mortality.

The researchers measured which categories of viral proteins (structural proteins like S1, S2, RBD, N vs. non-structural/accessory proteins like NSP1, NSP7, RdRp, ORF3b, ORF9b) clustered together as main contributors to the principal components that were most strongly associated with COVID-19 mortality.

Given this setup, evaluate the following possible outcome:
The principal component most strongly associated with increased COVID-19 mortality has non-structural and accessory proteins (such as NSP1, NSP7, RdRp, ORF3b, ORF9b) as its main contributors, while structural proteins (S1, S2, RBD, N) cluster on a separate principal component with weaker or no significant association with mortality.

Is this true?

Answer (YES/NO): YES